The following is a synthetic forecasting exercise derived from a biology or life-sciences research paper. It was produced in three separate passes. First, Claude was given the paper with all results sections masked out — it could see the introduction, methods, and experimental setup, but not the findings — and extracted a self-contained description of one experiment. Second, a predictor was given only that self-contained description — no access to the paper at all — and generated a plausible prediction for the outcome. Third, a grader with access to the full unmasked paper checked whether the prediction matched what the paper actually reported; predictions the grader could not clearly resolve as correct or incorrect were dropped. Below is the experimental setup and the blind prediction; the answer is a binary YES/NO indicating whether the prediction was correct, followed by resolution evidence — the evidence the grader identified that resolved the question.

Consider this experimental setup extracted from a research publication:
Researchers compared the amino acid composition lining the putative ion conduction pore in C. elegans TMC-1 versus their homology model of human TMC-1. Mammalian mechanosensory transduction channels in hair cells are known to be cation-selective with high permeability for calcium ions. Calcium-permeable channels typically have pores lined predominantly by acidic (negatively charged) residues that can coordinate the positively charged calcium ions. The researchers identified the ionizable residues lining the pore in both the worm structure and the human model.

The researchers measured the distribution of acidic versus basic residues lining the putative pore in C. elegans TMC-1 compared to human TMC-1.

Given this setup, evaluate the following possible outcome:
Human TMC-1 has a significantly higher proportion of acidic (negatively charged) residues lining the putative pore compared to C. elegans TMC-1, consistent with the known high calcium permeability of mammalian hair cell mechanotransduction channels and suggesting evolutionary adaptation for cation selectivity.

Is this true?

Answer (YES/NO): YES